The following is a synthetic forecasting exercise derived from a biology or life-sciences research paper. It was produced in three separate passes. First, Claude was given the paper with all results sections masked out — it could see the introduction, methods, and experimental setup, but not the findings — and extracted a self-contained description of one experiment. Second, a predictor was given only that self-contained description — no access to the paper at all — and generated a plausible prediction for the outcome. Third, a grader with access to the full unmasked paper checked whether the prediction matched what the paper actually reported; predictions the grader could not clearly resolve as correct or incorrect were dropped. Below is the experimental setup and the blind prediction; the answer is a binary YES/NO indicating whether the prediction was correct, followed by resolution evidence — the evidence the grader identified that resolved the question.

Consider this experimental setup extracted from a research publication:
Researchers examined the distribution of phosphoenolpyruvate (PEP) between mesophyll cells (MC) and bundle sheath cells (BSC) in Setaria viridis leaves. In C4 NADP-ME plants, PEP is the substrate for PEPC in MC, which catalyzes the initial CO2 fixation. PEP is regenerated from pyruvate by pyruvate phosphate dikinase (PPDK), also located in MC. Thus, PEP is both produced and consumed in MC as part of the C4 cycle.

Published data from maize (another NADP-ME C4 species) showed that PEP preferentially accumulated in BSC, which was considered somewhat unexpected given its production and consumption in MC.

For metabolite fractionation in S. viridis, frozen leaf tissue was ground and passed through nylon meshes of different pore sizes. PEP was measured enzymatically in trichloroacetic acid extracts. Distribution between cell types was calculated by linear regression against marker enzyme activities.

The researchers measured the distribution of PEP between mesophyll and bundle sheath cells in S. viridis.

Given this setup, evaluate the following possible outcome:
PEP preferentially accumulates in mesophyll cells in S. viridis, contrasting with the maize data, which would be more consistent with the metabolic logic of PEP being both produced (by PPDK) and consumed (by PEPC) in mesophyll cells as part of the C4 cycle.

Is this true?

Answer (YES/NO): NO